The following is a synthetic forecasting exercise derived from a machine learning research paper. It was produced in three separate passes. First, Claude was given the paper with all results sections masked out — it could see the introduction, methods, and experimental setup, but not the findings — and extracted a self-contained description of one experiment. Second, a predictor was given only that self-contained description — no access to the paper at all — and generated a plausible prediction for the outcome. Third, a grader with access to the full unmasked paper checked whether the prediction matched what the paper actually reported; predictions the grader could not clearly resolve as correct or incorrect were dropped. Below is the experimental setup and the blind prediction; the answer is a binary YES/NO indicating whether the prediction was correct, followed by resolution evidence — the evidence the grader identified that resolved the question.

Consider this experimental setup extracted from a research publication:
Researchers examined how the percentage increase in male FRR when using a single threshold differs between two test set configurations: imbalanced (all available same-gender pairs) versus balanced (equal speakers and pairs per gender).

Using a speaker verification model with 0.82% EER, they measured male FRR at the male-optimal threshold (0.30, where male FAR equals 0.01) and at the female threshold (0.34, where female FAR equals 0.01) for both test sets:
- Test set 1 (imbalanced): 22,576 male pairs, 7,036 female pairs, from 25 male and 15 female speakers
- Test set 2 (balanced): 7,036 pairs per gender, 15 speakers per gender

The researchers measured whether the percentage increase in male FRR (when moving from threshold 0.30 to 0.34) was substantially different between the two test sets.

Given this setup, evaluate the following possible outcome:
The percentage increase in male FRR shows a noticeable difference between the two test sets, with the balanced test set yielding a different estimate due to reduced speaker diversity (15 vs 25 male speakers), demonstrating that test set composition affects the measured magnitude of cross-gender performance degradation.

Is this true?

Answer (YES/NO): YES